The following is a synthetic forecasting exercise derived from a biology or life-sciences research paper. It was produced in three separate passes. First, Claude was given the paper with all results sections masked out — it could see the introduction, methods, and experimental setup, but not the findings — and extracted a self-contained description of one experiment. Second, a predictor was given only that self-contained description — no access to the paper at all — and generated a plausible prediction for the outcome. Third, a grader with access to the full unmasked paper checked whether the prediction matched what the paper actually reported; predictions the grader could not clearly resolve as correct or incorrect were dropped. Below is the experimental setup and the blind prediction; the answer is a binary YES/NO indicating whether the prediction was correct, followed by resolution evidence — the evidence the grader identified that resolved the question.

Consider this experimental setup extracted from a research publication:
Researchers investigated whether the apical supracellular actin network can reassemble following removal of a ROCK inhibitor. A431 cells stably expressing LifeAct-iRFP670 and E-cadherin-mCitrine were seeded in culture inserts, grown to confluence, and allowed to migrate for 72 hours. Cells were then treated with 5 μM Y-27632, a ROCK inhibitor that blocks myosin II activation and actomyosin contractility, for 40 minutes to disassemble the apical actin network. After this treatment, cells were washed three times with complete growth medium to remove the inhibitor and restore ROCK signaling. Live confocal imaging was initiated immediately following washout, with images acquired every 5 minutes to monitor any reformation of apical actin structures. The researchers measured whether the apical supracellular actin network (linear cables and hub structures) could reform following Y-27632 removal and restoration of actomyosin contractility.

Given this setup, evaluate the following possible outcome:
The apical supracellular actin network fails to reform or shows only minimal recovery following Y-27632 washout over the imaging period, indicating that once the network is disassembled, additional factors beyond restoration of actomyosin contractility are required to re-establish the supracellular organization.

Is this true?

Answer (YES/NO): NO